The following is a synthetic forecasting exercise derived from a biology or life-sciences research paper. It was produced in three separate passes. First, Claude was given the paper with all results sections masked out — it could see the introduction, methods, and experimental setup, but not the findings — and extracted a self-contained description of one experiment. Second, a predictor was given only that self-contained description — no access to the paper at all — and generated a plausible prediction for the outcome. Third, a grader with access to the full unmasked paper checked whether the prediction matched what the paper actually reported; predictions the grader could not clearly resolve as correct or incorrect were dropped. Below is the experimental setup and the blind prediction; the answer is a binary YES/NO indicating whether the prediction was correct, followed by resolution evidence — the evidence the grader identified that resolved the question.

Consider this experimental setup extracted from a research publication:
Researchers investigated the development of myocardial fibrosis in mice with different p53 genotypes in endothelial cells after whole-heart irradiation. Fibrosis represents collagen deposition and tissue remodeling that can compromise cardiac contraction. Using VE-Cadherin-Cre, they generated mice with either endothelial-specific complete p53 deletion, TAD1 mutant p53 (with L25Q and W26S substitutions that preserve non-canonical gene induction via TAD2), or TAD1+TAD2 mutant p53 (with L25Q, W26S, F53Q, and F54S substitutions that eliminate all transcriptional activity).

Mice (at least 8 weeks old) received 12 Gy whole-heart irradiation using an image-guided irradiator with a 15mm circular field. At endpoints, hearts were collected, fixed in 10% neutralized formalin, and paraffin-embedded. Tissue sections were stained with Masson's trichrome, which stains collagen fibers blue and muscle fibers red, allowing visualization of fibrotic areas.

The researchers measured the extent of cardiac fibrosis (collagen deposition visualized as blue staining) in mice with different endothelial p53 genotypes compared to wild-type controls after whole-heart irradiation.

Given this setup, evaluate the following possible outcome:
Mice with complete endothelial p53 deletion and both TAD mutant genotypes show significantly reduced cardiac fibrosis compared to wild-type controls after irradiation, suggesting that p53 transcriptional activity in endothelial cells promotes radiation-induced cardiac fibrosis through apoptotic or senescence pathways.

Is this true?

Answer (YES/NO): NO